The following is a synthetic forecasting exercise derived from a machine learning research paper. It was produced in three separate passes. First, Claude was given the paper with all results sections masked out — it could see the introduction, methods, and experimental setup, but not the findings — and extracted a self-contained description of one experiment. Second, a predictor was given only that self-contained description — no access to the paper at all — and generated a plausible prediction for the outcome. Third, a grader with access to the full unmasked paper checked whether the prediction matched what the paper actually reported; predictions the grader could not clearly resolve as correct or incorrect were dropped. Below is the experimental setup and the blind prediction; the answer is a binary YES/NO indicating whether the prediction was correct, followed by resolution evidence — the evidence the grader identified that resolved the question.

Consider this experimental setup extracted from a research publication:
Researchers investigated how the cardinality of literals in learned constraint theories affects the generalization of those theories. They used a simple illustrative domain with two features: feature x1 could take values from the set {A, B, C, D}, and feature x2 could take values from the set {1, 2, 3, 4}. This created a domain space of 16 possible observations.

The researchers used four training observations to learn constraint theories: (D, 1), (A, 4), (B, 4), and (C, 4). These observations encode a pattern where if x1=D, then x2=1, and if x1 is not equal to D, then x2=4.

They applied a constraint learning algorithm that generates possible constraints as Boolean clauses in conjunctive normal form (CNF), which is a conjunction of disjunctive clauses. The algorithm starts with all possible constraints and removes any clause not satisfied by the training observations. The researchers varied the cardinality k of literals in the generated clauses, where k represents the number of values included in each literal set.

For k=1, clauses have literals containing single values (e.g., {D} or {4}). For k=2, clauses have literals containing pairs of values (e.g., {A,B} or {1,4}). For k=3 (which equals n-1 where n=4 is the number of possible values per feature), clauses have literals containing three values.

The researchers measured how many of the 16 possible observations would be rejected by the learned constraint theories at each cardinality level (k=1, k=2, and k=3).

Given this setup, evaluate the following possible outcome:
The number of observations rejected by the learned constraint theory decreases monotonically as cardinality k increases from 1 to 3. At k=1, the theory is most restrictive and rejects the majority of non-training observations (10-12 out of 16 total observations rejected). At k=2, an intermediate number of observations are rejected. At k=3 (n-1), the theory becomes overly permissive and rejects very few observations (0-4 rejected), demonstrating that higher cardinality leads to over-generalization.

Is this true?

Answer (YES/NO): NO